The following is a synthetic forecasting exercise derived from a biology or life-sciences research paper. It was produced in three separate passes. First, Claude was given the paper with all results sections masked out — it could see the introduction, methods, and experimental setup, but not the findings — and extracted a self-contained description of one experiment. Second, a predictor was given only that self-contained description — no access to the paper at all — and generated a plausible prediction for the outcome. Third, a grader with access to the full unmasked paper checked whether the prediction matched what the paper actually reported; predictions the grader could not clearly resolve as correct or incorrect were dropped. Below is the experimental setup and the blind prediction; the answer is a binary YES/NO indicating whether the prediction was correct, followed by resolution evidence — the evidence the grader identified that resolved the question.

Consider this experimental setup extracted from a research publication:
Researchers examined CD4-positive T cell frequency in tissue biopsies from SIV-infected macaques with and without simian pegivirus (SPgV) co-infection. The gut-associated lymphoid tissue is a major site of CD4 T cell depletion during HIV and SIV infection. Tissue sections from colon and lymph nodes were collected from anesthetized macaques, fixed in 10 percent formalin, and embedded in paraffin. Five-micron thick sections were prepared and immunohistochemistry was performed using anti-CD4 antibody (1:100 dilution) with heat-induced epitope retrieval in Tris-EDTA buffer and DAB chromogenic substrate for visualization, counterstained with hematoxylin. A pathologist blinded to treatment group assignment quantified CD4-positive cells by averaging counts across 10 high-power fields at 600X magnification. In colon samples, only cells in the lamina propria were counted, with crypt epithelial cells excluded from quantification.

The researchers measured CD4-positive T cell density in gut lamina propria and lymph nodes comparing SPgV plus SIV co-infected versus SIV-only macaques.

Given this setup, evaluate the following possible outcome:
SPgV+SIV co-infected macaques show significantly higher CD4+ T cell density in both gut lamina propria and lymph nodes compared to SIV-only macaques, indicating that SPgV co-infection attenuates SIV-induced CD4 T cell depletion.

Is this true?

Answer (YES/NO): NO